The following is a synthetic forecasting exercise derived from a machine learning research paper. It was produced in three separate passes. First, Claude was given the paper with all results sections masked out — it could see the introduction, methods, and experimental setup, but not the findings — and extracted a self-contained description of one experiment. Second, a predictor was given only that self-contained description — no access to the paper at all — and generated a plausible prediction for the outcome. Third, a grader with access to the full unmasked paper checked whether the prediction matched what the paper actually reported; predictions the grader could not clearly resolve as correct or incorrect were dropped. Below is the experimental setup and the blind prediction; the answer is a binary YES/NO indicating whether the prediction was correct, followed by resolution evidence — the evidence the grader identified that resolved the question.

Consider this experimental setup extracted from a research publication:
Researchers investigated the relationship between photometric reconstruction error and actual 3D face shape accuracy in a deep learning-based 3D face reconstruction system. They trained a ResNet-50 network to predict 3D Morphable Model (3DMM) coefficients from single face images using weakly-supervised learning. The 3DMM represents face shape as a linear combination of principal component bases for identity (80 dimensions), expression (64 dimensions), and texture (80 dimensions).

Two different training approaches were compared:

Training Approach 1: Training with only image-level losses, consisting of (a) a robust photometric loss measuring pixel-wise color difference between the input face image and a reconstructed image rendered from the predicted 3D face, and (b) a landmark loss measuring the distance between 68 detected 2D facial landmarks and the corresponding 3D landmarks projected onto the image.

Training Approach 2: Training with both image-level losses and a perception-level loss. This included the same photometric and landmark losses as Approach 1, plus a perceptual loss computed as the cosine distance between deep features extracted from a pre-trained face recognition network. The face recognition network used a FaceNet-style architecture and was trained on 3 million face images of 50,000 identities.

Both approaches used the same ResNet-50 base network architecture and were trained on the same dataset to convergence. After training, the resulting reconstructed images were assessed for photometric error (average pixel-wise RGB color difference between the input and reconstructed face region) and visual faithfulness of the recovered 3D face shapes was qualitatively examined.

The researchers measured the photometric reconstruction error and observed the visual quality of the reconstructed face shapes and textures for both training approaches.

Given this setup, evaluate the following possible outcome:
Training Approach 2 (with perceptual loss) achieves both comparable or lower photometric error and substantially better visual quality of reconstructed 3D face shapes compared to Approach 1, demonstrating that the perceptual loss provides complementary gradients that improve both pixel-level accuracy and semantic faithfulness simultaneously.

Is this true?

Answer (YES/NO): NO